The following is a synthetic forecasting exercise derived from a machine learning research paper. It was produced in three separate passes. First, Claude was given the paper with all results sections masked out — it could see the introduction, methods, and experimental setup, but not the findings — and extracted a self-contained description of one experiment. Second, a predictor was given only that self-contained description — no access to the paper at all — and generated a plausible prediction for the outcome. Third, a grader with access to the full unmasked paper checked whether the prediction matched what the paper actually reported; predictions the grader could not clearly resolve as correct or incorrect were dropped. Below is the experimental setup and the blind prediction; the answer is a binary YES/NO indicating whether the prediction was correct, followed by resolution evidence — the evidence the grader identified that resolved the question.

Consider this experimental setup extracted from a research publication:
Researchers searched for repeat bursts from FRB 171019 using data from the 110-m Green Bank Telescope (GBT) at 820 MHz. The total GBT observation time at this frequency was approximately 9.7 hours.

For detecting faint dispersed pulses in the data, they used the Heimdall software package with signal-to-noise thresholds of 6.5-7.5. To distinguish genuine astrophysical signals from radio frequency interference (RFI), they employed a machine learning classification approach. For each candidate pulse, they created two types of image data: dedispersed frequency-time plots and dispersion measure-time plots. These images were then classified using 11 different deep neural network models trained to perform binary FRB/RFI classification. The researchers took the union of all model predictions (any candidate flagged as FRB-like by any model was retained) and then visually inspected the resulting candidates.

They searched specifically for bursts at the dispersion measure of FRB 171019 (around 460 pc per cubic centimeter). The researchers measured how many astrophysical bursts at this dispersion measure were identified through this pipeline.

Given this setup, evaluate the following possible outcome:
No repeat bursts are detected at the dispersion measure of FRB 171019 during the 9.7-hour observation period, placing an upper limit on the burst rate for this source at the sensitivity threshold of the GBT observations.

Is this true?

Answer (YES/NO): NO